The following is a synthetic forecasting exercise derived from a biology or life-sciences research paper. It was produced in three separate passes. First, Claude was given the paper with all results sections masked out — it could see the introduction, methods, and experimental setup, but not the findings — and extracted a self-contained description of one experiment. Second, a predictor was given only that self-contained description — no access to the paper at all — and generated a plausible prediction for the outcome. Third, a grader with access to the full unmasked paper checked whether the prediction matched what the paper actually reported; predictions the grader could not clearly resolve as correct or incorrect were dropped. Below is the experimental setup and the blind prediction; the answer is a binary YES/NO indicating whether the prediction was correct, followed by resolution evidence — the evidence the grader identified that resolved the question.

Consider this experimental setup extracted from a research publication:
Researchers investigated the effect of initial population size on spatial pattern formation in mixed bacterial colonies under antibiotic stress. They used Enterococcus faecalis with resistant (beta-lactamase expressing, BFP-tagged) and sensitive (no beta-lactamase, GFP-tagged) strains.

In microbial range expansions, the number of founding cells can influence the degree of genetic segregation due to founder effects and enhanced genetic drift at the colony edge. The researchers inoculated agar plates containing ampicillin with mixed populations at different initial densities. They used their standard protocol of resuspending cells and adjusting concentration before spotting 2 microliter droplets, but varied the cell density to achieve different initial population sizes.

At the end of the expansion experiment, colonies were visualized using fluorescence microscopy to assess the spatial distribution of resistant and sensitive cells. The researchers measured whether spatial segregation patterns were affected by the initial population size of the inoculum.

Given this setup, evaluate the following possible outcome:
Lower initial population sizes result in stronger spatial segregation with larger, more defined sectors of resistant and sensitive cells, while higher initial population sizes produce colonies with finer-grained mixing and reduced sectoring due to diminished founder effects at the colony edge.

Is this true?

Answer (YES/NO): YES